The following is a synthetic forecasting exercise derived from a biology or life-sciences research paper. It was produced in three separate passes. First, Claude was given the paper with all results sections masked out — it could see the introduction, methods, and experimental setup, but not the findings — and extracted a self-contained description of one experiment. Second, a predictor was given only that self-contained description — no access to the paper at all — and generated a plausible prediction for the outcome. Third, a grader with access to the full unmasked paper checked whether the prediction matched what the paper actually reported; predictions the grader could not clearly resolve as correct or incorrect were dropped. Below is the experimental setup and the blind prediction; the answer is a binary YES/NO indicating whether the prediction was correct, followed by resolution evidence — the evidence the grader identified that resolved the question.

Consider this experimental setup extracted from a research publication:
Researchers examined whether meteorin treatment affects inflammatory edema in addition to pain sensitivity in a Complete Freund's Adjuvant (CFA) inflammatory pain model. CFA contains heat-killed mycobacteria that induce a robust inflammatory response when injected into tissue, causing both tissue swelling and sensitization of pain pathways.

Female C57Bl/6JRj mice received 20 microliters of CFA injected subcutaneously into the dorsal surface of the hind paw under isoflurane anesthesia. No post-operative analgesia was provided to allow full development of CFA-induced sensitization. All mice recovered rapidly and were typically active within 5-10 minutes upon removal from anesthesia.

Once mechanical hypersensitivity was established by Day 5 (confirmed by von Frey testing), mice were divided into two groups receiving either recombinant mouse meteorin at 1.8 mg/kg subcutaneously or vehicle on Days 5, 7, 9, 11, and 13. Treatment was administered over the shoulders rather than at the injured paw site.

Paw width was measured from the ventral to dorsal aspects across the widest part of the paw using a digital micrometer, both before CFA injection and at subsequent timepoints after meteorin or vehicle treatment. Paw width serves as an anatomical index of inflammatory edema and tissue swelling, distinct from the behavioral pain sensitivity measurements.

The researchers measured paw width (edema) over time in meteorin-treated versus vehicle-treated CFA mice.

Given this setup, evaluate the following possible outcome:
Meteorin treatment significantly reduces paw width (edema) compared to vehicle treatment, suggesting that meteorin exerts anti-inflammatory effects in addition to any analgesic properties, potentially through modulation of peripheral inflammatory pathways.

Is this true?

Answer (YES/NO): NO